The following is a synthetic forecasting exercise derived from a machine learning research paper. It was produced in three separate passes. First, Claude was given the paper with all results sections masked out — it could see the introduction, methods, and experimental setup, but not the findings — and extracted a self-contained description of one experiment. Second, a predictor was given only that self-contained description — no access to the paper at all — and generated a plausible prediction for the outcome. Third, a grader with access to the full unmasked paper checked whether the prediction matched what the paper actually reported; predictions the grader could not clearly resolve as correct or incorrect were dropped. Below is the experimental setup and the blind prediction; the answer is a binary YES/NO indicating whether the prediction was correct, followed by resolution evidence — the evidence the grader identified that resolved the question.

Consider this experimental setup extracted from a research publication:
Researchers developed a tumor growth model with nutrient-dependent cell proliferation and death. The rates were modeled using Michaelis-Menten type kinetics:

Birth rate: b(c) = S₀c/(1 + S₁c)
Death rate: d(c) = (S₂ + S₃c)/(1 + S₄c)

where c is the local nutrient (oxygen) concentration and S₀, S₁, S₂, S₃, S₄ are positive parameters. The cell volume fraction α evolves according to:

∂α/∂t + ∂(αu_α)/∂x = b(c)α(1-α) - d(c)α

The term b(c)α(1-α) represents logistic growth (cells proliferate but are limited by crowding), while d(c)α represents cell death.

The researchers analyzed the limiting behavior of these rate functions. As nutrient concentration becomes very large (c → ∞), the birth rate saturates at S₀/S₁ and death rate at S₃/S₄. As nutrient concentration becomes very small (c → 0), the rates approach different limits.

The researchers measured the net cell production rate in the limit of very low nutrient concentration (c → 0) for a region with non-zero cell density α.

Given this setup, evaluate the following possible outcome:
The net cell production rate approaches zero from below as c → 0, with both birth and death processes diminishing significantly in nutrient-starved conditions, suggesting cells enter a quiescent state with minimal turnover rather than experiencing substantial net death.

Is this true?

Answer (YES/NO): NO